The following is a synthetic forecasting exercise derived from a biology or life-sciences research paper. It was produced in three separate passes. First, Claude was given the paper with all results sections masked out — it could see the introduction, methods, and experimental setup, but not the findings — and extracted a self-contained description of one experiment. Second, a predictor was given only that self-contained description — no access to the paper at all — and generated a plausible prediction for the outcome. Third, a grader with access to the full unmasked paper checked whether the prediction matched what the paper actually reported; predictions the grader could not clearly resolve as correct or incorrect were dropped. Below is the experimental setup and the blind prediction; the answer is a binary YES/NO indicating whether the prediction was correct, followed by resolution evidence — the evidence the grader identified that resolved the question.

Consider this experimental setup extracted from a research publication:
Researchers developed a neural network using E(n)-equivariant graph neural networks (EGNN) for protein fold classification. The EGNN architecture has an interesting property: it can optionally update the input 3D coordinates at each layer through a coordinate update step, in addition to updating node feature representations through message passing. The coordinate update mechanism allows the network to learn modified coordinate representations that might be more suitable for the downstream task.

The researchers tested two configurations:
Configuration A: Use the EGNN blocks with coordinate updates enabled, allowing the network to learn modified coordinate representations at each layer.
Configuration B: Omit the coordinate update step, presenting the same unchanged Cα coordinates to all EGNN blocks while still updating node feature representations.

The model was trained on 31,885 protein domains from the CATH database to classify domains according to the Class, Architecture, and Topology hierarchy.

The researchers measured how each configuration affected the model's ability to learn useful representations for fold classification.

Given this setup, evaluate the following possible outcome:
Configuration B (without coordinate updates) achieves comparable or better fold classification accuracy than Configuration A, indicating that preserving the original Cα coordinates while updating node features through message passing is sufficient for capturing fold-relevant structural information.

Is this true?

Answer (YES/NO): YES